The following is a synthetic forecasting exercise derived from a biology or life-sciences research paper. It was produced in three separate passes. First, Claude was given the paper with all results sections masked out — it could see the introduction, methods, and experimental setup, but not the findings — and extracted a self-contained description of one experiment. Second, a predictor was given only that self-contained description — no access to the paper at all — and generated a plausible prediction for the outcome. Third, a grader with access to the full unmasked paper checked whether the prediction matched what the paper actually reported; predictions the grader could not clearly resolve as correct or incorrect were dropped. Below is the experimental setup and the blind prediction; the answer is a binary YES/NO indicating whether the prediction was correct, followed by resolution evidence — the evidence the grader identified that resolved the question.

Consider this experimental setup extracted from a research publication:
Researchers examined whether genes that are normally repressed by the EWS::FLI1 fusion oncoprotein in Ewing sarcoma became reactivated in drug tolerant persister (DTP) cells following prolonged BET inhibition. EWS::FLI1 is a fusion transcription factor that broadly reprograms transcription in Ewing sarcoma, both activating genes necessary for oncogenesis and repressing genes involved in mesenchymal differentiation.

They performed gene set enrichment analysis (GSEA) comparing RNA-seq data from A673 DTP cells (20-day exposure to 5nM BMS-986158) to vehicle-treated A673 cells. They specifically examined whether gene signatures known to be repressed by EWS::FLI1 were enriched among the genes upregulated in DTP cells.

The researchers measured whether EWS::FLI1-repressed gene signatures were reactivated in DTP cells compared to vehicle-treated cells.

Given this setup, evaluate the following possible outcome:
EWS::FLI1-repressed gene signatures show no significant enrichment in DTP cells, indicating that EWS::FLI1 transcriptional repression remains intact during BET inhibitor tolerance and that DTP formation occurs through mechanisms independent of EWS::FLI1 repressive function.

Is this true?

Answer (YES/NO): NO